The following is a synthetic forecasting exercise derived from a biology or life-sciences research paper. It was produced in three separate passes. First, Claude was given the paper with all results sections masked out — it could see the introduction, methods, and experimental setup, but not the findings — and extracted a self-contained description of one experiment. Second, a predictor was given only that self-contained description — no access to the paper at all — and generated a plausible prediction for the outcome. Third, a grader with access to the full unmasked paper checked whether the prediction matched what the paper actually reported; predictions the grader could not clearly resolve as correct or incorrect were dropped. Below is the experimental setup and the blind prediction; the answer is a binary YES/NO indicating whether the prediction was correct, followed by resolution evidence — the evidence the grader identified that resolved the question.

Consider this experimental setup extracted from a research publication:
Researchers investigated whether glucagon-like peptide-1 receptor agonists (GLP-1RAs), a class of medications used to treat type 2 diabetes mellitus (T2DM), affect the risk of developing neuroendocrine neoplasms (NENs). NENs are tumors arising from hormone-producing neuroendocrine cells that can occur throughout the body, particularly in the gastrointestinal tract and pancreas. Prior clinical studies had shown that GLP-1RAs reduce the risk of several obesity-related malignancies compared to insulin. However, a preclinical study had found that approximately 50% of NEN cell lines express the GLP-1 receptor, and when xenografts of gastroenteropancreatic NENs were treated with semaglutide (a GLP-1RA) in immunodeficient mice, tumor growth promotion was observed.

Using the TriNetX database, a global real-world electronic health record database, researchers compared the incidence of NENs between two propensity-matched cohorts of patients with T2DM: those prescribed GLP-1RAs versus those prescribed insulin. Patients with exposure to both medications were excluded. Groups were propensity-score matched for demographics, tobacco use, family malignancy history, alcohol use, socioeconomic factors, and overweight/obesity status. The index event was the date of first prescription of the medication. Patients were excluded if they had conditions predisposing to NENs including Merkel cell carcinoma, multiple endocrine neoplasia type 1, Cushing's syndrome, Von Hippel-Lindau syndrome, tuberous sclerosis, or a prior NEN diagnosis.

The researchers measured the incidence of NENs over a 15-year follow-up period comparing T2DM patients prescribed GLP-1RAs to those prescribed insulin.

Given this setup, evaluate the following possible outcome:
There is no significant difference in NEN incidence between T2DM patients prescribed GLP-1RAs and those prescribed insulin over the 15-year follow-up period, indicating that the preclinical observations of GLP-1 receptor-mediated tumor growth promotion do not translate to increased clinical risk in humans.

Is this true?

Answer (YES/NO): NO